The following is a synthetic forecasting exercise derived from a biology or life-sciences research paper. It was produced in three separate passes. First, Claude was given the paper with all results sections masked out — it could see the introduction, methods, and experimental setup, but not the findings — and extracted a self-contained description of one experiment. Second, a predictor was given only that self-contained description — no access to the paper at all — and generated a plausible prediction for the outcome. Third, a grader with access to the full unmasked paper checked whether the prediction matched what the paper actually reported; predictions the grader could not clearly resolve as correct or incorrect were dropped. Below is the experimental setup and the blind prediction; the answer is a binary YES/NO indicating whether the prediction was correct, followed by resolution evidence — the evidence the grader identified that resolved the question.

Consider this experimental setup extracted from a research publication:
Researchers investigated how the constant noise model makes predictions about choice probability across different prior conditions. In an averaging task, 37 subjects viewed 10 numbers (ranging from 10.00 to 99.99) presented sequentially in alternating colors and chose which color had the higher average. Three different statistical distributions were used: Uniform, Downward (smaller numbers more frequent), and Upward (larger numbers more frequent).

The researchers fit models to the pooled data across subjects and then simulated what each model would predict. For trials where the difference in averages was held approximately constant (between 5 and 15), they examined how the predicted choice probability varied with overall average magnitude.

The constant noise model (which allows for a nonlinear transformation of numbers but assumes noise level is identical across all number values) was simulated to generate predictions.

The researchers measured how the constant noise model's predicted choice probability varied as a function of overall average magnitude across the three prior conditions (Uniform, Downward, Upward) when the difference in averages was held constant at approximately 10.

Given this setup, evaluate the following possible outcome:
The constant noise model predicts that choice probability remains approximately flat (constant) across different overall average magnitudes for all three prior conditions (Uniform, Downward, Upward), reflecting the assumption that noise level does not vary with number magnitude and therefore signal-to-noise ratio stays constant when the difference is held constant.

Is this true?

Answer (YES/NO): NO